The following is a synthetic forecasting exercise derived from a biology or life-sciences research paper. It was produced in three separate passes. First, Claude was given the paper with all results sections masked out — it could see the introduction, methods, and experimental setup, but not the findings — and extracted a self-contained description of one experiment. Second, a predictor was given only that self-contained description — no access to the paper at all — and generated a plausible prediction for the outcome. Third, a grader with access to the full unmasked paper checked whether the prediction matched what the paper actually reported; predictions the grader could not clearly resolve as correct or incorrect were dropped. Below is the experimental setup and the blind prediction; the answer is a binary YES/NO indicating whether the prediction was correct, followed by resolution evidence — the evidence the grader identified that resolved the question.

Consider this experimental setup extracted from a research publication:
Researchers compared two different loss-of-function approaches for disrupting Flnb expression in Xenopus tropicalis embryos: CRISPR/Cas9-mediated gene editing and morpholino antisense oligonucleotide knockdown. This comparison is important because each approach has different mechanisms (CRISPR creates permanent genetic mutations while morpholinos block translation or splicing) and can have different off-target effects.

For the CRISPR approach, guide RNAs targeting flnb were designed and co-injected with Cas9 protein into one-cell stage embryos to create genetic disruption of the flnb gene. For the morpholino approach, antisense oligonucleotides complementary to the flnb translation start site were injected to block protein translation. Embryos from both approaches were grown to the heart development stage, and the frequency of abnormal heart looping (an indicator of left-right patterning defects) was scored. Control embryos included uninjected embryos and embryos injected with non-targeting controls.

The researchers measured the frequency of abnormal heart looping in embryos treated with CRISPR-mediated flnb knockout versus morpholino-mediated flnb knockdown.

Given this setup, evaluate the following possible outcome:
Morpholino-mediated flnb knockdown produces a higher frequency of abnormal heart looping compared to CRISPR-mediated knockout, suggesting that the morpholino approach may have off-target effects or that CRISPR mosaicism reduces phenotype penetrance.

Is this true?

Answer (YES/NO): NO